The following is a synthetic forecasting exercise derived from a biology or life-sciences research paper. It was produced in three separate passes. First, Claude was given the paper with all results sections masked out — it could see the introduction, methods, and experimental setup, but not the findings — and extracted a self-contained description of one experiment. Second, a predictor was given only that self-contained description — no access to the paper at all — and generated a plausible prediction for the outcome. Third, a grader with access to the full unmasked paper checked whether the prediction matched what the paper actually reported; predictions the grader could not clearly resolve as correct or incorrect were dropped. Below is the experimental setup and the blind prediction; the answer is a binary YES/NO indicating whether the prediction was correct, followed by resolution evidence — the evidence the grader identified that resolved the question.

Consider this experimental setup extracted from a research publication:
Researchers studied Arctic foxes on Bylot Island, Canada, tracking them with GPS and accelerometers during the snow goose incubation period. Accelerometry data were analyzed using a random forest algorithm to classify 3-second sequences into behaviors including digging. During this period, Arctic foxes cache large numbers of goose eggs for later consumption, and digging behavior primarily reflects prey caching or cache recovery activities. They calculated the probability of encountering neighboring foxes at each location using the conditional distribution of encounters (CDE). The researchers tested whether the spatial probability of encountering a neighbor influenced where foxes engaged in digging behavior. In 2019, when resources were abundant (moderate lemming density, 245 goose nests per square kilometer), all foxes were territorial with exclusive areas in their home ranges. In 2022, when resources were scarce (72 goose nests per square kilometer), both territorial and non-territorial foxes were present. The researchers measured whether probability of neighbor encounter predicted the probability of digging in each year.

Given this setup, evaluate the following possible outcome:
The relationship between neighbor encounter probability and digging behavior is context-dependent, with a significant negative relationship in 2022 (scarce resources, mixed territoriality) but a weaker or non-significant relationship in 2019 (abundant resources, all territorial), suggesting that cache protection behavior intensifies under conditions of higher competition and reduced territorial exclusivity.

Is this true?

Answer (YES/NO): NO